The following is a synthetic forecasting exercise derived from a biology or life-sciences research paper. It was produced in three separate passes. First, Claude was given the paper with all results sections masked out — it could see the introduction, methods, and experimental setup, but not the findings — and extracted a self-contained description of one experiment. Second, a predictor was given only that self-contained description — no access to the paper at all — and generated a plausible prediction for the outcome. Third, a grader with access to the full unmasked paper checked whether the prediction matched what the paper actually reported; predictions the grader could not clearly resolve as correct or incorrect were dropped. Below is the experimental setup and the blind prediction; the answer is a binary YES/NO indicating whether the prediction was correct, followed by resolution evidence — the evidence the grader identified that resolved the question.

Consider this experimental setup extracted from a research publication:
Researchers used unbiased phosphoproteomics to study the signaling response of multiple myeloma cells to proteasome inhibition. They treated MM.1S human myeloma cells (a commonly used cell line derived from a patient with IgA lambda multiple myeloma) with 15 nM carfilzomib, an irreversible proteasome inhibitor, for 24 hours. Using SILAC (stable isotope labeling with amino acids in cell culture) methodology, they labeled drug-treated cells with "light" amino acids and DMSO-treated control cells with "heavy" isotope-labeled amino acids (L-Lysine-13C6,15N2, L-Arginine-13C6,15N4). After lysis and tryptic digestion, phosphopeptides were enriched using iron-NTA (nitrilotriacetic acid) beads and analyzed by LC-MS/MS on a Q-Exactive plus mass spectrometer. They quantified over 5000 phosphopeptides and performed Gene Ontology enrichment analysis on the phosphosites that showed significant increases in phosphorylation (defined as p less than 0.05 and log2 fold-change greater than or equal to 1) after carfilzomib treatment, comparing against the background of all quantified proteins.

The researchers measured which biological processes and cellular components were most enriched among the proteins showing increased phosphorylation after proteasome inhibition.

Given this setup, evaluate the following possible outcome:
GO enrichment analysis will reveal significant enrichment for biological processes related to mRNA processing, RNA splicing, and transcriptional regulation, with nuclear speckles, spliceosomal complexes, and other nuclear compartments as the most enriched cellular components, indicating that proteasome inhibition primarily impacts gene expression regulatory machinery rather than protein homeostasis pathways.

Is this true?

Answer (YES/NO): YES